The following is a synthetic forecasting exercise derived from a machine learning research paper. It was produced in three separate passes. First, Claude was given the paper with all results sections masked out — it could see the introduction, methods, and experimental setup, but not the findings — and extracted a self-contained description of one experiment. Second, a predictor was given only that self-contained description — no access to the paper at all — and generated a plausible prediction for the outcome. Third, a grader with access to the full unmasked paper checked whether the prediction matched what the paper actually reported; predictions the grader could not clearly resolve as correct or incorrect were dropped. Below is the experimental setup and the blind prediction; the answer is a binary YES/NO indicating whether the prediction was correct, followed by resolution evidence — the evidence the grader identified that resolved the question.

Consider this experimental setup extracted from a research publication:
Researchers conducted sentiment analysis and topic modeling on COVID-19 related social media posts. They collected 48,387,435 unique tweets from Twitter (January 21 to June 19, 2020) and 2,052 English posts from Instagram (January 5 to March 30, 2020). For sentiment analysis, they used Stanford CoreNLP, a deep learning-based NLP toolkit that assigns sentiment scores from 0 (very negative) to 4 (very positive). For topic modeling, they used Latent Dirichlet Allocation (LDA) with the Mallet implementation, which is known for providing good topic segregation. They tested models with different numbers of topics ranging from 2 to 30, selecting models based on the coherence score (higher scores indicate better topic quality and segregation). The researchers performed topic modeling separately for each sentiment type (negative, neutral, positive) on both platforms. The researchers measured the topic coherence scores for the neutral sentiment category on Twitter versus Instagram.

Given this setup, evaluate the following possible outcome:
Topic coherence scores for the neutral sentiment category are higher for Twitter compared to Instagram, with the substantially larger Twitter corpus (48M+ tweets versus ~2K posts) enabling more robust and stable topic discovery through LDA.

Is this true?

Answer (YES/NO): NO